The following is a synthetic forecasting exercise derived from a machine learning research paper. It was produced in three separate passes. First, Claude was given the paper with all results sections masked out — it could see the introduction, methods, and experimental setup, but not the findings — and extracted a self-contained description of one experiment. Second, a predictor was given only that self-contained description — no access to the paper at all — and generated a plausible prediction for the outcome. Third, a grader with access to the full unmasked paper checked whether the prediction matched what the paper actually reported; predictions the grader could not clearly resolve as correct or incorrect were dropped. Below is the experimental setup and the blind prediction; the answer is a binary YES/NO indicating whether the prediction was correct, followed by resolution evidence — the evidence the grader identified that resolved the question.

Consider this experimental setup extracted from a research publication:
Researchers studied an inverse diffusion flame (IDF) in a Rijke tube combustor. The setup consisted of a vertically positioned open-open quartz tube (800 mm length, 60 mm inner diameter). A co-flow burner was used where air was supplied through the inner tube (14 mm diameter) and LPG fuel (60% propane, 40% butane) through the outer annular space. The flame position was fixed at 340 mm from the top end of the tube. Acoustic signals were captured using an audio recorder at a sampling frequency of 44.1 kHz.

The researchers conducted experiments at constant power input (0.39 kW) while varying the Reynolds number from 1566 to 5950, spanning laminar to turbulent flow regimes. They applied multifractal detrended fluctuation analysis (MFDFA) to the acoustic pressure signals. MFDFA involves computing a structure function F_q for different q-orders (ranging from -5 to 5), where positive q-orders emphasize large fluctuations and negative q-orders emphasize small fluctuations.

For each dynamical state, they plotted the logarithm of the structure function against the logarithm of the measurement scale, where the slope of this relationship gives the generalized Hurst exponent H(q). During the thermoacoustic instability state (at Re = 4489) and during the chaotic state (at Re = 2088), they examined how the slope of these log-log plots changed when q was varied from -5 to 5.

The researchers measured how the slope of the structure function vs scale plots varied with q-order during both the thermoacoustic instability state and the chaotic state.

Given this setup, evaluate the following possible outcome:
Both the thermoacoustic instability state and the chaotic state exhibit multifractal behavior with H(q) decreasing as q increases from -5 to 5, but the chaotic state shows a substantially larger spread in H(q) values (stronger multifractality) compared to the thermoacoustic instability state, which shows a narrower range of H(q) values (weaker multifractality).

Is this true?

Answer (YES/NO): NO